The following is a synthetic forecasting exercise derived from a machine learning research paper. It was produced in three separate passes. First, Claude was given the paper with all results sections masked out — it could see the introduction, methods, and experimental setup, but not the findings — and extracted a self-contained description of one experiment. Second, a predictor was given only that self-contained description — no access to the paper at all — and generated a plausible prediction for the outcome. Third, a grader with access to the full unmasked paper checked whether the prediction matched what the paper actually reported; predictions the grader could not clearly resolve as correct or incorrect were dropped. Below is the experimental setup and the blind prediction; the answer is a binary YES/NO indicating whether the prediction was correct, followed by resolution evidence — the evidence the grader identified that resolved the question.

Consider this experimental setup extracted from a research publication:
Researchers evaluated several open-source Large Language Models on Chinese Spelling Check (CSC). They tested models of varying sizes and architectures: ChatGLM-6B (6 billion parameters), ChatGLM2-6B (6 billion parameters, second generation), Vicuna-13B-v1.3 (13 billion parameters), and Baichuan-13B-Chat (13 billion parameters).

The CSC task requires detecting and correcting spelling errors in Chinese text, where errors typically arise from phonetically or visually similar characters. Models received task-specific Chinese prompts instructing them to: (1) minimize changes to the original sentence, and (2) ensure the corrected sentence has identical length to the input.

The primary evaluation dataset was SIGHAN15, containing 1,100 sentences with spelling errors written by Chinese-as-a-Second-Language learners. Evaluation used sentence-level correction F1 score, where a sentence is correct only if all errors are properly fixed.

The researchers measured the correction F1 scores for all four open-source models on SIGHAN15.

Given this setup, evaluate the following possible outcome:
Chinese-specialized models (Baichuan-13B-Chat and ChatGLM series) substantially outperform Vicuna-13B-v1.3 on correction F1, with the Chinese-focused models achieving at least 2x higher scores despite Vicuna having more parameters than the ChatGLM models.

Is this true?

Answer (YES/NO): NO